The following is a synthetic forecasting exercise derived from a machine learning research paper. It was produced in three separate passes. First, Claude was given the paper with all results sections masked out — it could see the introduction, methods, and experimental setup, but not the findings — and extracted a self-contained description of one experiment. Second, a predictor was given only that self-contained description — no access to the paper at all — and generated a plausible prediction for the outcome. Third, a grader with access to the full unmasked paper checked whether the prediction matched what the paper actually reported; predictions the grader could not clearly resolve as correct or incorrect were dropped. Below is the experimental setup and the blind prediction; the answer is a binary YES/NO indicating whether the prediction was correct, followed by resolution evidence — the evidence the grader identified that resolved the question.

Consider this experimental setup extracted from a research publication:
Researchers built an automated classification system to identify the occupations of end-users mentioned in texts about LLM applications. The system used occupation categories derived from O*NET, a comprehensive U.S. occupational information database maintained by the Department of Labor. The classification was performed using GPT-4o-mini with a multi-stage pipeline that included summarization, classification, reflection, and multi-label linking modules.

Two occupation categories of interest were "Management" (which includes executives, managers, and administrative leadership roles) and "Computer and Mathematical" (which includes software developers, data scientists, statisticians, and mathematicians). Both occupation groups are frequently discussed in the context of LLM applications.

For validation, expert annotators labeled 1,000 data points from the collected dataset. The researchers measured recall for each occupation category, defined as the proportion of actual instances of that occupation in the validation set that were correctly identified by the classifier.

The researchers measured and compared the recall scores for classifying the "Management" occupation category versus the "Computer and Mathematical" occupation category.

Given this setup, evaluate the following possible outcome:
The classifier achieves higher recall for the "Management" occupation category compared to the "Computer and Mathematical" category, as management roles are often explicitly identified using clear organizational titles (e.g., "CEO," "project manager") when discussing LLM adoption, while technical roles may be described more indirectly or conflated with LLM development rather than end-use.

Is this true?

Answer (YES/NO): NO